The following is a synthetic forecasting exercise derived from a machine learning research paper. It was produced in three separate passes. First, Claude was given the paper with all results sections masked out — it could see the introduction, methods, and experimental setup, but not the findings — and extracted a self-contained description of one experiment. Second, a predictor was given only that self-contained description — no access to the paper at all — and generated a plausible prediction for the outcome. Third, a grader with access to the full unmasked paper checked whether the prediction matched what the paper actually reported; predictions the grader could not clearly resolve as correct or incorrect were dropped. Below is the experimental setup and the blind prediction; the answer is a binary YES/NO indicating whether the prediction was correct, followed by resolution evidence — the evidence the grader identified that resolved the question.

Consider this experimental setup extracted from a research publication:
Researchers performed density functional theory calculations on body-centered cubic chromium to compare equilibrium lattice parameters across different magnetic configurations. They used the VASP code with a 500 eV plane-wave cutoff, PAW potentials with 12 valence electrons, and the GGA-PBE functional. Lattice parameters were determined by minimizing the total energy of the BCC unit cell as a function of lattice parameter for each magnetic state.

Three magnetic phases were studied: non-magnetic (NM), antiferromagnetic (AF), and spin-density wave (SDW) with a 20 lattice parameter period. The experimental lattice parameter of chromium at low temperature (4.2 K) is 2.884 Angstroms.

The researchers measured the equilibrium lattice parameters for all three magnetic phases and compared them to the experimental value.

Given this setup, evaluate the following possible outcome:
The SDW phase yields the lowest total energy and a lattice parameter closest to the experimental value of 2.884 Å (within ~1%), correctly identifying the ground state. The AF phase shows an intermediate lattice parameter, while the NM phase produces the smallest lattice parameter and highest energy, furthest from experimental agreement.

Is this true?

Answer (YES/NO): NO